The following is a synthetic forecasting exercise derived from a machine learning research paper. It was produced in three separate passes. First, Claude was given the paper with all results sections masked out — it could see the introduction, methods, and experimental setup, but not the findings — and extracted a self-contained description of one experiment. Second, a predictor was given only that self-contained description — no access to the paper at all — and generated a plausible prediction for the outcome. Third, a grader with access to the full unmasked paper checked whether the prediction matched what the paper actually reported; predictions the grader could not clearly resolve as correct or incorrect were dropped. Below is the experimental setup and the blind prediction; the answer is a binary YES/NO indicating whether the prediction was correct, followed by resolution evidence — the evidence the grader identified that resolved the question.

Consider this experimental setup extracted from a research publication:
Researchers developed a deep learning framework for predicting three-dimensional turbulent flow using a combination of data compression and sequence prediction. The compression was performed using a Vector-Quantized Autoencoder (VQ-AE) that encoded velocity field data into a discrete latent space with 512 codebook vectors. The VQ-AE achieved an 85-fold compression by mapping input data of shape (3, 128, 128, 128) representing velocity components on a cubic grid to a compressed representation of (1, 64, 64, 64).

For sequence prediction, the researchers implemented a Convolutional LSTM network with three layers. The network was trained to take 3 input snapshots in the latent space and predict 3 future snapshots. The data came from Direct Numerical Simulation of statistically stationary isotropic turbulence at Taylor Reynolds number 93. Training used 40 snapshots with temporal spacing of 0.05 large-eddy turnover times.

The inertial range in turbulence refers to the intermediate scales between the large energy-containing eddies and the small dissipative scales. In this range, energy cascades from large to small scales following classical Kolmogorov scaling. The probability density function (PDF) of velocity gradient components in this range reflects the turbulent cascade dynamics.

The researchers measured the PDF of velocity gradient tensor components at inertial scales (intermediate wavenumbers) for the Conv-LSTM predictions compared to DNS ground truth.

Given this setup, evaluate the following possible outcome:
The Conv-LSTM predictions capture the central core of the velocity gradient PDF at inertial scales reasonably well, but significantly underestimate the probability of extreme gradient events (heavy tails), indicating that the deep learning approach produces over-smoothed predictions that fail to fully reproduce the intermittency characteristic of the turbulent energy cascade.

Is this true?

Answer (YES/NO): YES